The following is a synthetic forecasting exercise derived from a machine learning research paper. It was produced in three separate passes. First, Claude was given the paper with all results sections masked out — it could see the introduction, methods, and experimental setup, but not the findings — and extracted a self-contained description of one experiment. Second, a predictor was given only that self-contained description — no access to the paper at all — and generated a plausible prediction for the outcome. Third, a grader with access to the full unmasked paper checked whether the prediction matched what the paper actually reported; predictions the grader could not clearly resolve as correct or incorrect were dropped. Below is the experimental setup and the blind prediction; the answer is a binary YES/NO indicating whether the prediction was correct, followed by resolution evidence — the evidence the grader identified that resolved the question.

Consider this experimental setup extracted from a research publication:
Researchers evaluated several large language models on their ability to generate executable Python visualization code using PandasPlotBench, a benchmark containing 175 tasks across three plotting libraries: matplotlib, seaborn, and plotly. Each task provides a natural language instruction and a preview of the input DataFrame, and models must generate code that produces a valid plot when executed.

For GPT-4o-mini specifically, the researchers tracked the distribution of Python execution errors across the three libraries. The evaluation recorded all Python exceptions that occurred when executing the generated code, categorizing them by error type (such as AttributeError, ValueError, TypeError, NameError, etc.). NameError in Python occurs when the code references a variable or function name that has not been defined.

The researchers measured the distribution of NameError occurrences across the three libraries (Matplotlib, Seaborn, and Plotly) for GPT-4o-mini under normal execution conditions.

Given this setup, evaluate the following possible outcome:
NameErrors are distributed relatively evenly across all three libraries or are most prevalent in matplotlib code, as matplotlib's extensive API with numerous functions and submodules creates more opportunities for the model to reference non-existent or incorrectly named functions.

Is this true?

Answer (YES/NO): NO